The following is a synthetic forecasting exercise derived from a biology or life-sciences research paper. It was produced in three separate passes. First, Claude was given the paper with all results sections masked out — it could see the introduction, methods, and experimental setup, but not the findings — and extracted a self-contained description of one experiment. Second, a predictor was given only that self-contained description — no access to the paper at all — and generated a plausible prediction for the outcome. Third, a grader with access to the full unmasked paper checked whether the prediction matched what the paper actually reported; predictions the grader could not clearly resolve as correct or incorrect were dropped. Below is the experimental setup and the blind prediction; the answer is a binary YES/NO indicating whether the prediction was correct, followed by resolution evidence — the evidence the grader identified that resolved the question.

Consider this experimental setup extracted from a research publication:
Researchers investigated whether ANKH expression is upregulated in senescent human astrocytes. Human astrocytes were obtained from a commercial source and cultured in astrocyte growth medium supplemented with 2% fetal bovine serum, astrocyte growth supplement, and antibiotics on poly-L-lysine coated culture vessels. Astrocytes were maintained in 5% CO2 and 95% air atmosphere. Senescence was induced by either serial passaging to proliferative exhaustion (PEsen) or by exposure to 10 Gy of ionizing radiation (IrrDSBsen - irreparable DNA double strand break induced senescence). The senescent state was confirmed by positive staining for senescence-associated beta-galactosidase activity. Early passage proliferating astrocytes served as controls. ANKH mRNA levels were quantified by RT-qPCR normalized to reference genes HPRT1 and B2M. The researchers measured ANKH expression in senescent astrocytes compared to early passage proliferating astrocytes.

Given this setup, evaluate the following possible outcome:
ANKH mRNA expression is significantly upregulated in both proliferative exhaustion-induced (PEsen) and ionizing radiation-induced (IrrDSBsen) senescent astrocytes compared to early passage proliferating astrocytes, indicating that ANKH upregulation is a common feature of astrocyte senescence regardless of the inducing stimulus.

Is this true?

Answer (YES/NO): YES